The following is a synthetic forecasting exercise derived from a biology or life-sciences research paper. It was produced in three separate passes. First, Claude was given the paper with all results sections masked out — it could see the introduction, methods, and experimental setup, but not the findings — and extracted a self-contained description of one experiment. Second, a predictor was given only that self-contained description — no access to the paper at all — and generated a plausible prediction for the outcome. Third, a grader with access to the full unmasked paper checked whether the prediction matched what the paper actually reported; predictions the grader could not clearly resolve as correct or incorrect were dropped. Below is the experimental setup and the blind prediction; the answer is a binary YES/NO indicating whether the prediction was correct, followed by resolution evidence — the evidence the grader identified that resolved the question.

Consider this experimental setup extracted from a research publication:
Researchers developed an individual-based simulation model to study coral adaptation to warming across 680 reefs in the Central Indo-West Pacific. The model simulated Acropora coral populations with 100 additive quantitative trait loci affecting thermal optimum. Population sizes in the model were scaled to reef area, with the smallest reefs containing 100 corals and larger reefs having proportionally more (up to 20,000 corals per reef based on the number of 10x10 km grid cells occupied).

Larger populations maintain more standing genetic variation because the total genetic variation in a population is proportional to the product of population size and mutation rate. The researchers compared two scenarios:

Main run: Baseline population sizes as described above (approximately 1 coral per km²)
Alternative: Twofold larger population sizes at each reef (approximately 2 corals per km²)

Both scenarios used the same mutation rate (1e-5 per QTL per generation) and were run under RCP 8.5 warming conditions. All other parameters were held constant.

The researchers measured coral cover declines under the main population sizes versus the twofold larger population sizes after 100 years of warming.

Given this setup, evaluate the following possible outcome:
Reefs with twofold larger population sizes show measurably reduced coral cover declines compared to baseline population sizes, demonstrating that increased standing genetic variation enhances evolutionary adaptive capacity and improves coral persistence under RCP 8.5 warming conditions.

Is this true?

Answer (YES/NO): NO